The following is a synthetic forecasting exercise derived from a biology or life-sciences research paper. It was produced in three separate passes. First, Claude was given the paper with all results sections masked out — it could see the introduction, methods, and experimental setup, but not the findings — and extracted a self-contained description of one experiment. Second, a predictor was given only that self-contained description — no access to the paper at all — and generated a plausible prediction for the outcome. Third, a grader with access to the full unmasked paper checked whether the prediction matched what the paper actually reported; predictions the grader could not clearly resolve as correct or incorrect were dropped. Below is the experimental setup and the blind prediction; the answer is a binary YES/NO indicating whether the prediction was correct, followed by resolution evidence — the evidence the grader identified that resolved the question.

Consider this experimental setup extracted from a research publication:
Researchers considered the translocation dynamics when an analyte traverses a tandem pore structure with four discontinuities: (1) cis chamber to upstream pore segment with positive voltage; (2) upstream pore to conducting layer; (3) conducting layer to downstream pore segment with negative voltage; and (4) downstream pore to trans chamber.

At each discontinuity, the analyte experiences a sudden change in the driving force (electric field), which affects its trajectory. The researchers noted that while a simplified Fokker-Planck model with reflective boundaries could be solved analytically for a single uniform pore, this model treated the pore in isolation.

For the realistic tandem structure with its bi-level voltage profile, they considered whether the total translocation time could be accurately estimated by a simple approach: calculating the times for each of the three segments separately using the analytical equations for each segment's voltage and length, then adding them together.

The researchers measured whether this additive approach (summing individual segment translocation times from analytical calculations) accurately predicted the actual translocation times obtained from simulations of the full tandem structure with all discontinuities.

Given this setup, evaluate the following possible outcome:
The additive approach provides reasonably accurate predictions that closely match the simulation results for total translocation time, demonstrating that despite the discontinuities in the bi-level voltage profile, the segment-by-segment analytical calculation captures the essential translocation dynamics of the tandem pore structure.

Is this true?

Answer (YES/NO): NO